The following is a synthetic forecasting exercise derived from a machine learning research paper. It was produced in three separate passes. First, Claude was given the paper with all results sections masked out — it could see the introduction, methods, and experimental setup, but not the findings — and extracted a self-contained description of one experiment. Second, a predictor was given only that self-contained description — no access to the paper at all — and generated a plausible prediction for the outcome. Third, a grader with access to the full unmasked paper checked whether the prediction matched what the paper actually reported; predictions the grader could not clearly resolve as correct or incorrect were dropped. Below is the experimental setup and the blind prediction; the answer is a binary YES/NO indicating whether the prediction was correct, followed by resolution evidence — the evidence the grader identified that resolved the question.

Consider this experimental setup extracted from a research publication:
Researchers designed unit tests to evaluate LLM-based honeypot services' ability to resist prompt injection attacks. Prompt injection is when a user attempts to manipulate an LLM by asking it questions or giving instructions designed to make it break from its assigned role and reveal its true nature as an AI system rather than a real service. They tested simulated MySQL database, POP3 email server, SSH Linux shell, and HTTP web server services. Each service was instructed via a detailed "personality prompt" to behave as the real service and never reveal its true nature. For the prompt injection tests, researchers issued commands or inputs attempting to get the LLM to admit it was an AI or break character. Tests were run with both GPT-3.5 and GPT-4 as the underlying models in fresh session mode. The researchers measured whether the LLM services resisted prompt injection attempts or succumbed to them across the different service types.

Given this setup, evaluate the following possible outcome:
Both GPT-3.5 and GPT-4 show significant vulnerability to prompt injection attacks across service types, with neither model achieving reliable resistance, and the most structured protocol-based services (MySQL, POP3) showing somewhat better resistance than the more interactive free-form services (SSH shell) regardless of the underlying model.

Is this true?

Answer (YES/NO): NO